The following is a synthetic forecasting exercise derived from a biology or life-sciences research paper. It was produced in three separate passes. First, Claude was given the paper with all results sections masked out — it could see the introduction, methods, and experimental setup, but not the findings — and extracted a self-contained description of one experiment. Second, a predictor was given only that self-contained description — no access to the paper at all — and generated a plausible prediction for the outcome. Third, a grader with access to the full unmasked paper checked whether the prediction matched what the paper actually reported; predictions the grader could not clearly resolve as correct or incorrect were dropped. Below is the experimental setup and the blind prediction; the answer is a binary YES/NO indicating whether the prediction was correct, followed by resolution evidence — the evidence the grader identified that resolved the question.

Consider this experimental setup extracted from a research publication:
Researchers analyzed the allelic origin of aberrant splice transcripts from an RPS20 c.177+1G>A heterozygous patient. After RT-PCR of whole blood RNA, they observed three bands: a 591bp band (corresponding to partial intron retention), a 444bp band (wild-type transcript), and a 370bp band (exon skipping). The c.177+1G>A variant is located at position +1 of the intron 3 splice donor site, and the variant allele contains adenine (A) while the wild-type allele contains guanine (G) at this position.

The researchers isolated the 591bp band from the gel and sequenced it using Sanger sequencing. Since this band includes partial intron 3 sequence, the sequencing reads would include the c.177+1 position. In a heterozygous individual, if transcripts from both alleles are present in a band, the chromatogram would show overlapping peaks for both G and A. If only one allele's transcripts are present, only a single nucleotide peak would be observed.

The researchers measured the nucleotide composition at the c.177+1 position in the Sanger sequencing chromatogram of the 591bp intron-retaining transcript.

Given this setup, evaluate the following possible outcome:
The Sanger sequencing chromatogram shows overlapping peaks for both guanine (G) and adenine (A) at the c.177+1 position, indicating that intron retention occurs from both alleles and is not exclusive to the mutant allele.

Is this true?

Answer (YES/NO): NO